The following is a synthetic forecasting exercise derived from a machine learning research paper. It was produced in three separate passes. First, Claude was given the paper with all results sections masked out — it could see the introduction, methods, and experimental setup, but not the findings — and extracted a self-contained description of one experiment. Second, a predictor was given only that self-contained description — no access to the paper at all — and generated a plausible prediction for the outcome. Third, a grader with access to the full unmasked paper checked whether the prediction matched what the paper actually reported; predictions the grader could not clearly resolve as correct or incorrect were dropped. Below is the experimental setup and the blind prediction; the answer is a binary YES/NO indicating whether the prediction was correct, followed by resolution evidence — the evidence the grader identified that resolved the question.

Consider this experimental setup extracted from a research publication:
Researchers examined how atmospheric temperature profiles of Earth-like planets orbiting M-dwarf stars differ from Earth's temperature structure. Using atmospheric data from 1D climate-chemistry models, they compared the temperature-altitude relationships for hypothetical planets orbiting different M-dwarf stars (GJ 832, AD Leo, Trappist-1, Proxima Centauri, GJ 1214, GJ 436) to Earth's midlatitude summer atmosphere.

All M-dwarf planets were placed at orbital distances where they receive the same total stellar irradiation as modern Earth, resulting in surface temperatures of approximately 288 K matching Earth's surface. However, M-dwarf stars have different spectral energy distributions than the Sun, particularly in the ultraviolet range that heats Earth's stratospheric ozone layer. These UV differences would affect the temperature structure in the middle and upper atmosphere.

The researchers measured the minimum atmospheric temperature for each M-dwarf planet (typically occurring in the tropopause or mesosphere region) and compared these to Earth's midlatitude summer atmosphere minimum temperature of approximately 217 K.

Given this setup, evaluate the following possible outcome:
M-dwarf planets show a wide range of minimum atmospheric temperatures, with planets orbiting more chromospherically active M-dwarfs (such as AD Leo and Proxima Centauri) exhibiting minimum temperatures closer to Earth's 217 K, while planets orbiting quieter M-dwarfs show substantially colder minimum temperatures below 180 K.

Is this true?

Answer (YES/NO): NO